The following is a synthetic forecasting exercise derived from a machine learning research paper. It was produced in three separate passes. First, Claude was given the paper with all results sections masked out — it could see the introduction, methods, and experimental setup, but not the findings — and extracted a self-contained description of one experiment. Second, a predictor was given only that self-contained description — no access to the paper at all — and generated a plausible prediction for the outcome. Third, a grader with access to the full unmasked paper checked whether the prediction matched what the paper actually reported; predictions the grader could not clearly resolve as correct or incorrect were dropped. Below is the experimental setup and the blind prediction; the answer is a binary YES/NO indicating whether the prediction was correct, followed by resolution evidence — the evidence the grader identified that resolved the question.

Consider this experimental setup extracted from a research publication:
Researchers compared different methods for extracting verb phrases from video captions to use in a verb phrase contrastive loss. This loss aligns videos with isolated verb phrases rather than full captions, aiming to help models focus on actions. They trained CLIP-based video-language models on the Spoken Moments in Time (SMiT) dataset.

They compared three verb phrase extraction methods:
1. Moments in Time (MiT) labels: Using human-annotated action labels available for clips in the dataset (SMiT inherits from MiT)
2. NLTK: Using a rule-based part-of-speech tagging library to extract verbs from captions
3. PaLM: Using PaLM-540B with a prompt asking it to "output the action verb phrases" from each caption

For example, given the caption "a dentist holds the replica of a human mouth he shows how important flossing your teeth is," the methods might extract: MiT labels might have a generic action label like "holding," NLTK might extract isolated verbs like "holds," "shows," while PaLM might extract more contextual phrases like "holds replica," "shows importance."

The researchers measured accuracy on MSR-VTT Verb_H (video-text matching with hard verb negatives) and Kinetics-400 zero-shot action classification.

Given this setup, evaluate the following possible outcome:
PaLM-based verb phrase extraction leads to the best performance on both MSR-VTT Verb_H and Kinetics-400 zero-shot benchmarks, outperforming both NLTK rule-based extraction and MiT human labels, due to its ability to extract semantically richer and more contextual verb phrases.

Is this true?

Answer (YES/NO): YES